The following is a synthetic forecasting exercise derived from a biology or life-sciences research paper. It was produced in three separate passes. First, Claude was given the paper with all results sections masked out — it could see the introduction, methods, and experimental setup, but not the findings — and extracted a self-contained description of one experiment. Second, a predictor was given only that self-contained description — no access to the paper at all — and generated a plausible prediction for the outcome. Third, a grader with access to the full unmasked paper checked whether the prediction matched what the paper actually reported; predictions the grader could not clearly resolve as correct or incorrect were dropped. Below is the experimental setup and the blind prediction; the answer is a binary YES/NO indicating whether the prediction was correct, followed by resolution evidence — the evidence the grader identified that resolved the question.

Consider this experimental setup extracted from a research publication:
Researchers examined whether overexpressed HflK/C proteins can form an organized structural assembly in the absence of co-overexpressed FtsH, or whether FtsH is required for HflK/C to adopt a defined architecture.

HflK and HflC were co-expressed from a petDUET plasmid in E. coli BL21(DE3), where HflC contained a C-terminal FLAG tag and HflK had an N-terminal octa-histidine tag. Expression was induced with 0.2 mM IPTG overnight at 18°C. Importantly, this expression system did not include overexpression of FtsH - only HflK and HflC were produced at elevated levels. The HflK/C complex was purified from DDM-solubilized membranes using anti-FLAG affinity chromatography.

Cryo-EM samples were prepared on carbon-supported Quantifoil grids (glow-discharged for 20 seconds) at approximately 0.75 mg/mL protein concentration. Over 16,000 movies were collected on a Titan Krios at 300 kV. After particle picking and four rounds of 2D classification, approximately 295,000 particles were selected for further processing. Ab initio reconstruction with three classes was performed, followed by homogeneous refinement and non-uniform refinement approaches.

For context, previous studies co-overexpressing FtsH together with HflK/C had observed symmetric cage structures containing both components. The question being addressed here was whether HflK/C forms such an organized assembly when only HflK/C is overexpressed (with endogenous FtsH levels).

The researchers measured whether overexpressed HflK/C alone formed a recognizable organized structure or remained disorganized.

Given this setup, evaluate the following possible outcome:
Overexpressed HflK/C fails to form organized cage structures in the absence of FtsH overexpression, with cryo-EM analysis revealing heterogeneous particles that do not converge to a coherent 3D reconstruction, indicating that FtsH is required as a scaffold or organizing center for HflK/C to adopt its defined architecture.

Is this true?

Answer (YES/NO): NO